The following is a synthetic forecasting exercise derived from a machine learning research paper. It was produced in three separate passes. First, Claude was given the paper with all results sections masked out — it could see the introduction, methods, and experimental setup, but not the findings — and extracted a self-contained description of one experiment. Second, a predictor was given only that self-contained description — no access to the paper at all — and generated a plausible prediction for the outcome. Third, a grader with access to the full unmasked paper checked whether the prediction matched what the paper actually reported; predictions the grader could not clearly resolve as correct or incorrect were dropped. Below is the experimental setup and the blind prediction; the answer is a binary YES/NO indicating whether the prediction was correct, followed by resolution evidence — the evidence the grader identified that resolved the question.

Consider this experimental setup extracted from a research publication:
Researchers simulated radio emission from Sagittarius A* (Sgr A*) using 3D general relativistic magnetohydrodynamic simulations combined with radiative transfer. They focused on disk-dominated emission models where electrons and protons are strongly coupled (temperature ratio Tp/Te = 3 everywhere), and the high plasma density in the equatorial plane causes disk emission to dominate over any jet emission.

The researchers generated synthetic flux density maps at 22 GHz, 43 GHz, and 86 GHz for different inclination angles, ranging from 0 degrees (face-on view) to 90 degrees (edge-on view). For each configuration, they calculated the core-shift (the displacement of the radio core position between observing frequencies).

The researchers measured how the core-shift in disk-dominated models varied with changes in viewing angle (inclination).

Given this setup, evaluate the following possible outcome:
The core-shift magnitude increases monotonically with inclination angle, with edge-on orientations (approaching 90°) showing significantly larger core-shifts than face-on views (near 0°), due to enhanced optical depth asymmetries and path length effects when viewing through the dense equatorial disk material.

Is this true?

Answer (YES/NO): NO